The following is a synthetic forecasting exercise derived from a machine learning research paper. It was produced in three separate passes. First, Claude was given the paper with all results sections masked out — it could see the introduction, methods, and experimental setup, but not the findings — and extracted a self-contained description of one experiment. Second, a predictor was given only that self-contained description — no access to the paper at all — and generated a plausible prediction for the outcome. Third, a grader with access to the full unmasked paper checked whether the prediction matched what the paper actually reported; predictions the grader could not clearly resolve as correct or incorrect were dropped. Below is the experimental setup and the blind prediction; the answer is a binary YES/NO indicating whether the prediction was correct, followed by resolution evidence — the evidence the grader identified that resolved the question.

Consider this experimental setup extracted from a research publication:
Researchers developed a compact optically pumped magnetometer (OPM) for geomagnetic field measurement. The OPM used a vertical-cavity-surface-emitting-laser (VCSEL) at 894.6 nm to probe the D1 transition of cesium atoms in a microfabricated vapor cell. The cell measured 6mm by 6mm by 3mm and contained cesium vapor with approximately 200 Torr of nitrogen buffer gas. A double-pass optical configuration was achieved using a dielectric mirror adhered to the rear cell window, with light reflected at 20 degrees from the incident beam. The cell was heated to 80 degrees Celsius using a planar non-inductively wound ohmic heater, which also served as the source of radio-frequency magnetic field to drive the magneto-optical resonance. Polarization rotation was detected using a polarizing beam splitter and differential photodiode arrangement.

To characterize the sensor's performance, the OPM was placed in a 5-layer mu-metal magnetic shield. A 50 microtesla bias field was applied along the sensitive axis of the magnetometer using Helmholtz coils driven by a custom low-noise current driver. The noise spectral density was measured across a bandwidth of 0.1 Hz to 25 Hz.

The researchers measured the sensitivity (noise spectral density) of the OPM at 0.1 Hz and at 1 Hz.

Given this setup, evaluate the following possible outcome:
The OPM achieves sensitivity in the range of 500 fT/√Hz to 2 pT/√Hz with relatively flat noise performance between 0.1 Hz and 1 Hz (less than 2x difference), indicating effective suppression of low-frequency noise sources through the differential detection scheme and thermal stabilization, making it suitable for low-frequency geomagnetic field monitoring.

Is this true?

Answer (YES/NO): NO